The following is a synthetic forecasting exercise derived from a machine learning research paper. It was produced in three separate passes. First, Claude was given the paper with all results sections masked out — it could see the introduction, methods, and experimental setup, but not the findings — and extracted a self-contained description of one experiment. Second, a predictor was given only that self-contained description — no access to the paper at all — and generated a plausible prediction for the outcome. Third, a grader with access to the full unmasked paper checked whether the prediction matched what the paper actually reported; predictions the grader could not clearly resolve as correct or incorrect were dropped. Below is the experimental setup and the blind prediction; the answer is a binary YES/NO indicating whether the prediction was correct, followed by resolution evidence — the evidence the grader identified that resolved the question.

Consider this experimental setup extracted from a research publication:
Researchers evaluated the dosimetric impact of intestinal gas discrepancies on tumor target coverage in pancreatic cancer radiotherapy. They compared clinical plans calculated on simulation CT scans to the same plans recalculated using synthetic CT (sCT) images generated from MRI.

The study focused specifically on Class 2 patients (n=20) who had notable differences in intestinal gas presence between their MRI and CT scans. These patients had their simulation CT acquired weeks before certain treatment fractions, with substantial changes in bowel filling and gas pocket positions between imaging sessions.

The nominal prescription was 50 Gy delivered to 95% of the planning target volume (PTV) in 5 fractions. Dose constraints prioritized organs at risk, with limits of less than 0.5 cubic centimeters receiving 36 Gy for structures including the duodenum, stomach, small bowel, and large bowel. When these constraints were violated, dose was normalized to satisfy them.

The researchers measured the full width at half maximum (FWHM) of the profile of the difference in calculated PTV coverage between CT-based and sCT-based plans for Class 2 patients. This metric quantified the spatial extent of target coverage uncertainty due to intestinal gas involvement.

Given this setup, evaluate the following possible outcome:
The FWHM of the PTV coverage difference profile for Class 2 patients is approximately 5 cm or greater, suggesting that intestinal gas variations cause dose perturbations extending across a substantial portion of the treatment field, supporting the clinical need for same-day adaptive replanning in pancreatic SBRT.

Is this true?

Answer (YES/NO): NO